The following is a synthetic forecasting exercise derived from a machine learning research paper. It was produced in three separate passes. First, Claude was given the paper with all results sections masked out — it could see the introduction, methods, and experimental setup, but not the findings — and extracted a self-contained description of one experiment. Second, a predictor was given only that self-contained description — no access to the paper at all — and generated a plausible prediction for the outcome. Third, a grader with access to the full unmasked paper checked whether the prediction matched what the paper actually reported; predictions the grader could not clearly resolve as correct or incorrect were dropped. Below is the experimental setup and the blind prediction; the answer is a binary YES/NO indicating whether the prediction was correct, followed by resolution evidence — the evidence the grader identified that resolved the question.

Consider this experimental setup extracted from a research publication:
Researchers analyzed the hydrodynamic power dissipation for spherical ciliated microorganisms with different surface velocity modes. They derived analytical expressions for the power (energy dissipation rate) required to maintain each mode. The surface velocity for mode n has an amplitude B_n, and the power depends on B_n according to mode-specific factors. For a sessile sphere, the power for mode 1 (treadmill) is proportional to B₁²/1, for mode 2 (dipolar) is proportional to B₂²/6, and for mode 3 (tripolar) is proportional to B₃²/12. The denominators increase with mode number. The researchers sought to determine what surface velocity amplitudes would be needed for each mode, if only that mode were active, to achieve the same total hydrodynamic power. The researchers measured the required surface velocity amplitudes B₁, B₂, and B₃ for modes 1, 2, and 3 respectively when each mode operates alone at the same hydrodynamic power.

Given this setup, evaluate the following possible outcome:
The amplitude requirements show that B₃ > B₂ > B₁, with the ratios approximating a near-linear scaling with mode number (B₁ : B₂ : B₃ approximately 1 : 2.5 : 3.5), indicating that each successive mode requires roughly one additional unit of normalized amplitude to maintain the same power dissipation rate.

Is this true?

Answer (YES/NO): NO